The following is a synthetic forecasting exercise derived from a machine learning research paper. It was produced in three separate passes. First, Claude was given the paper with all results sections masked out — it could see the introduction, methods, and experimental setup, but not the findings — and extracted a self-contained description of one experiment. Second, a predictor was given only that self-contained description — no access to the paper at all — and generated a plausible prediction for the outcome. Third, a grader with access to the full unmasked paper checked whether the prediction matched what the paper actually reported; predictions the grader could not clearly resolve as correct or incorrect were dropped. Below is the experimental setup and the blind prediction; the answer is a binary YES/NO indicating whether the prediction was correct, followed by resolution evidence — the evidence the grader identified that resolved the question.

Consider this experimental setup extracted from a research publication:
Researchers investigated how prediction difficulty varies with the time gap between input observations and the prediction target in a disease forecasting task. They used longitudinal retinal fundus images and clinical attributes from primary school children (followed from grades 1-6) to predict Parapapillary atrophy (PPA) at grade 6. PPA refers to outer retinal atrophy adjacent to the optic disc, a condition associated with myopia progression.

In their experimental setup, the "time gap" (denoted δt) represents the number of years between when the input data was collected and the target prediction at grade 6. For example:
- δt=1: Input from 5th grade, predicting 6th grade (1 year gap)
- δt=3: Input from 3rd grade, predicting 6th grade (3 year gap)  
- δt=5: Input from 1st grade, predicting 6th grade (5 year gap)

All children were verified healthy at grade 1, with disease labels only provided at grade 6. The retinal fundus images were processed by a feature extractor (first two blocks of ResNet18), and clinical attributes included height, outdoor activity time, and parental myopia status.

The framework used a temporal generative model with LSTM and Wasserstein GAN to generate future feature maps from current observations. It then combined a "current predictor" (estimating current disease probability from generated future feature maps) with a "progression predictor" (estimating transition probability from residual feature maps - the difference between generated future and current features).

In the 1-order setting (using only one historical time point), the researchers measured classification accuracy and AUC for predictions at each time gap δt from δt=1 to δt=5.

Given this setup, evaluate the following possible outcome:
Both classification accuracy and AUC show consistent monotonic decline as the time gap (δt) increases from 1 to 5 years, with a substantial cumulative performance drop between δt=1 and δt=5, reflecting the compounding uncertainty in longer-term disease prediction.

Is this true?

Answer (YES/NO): YES